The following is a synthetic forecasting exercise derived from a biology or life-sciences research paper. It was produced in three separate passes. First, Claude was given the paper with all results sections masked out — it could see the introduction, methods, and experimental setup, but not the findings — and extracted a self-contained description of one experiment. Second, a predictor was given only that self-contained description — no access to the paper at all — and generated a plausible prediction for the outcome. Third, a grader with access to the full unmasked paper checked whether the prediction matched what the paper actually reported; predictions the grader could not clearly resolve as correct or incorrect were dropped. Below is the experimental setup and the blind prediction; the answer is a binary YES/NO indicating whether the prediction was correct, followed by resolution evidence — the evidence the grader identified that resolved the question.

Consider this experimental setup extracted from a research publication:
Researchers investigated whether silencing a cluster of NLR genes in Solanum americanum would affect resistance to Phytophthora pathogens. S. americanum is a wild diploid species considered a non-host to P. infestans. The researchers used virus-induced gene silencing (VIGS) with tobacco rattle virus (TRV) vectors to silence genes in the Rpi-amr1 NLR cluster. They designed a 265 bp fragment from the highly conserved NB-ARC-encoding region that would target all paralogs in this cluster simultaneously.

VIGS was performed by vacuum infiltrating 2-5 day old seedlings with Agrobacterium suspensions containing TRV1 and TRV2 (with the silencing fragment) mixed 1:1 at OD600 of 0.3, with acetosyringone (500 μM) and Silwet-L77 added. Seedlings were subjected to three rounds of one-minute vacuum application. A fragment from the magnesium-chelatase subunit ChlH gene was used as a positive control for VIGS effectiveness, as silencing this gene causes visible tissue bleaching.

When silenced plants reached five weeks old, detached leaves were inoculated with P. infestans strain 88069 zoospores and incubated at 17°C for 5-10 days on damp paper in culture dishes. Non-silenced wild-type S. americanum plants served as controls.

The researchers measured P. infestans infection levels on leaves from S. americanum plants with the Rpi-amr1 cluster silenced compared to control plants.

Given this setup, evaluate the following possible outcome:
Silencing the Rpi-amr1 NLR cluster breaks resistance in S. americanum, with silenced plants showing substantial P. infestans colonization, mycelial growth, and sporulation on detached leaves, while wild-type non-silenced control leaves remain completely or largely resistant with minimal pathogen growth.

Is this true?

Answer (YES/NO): YES